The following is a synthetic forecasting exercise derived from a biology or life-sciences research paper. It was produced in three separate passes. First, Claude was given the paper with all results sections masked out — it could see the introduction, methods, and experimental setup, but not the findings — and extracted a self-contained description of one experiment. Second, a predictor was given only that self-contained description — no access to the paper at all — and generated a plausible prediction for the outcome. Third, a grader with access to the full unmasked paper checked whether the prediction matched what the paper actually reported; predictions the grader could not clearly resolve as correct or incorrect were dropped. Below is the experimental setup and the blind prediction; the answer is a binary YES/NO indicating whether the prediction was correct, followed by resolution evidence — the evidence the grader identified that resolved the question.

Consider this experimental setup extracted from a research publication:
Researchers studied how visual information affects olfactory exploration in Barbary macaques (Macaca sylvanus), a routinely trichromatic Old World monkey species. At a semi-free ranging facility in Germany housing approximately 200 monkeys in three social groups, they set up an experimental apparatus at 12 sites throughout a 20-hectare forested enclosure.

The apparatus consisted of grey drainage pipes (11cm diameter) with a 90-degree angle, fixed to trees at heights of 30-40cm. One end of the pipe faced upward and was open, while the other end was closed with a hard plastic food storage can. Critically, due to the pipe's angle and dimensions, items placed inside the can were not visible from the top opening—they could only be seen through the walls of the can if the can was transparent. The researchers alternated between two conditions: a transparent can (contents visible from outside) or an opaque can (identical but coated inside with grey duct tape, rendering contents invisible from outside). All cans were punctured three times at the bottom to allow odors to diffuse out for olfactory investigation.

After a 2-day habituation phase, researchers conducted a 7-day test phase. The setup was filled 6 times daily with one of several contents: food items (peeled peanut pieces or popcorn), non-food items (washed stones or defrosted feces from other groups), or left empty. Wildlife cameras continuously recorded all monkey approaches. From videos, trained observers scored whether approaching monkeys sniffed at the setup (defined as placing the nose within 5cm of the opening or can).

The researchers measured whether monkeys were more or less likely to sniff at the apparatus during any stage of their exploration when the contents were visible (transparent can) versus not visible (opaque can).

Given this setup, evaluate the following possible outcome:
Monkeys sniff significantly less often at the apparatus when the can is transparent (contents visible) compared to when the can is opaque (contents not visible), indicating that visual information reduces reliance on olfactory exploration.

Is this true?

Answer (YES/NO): NO